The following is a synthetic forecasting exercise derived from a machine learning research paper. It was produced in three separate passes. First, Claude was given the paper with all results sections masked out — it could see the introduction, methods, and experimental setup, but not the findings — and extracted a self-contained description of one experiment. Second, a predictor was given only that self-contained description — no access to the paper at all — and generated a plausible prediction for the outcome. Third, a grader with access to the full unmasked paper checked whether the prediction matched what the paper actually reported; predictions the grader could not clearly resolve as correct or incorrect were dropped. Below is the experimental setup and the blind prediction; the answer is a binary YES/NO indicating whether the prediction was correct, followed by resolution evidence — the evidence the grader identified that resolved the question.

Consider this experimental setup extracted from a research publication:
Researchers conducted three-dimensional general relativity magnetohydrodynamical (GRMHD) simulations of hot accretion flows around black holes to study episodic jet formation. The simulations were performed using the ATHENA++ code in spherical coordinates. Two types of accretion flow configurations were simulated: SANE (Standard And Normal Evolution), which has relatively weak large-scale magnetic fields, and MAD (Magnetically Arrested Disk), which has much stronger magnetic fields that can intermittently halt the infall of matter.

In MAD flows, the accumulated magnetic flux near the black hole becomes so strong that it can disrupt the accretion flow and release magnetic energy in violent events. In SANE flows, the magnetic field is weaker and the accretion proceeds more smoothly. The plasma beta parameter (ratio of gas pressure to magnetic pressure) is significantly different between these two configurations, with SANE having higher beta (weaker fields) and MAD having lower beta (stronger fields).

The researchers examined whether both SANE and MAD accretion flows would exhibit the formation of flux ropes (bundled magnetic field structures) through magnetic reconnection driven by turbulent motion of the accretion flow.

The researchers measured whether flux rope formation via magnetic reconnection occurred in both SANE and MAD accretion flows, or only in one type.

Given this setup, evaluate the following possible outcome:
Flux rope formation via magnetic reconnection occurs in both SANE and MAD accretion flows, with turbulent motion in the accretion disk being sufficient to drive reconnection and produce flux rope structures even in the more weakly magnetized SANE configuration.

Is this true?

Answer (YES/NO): YES